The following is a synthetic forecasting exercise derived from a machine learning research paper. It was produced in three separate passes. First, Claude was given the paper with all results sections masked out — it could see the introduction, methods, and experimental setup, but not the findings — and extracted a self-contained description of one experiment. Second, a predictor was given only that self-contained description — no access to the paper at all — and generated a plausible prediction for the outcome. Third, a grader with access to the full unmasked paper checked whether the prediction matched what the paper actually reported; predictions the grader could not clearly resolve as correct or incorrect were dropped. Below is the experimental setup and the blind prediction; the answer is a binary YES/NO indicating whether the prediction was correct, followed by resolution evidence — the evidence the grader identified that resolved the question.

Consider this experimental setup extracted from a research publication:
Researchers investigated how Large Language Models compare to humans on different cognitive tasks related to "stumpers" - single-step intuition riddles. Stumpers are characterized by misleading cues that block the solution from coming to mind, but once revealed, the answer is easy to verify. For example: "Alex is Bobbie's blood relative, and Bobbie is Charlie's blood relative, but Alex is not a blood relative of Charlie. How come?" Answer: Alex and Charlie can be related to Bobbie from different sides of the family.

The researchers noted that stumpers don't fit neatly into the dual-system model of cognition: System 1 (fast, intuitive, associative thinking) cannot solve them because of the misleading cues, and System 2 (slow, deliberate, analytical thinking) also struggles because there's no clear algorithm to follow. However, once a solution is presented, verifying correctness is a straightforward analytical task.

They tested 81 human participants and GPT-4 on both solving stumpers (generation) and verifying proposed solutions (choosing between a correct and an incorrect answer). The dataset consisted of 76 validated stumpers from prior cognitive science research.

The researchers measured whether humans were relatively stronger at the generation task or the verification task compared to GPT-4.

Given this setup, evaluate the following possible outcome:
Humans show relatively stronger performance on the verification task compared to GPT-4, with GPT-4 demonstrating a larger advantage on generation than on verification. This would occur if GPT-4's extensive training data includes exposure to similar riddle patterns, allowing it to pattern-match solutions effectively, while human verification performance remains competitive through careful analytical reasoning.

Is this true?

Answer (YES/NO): YES